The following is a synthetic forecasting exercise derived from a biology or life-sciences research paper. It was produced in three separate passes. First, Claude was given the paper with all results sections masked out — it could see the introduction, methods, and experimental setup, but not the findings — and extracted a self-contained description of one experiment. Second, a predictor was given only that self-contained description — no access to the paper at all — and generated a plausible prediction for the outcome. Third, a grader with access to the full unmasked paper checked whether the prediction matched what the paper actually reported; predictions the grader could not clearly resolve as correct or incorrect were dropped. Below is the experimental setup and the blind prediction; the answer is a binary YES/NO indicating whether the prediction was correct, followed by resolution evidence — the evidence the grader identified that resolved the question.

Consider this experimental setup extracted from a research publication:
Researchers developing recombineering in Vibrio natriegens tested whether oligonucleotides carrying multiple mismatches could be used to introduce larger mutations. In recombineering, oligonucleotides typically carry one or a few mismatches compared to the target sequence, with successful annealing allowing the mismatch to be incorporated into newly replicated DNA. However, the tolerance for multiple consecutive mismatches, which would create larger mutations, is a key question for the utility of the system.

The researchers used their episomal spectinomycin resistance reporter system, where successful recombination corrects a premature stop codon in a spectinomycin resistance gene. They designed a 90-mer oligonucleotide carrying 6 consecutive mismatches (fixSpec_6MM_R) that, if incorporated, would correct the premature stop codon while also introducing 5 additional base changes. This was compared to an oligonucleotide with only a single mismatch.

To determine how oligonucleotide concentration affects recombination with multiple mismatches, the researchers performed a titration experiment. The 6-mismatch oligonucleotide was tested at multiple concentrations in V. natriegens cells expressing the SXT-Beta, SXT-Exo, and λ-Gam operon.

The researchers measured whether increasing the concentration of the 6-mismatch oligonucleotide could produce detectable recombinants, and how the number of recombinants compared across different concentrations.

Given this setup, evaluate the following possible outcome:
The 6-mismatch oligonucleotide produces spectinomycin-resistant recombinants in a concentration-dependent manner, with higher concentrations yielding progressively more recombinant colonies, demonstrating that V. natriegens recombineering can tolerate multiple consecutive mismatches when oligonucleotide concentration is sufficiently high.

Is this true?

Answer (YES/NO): YES